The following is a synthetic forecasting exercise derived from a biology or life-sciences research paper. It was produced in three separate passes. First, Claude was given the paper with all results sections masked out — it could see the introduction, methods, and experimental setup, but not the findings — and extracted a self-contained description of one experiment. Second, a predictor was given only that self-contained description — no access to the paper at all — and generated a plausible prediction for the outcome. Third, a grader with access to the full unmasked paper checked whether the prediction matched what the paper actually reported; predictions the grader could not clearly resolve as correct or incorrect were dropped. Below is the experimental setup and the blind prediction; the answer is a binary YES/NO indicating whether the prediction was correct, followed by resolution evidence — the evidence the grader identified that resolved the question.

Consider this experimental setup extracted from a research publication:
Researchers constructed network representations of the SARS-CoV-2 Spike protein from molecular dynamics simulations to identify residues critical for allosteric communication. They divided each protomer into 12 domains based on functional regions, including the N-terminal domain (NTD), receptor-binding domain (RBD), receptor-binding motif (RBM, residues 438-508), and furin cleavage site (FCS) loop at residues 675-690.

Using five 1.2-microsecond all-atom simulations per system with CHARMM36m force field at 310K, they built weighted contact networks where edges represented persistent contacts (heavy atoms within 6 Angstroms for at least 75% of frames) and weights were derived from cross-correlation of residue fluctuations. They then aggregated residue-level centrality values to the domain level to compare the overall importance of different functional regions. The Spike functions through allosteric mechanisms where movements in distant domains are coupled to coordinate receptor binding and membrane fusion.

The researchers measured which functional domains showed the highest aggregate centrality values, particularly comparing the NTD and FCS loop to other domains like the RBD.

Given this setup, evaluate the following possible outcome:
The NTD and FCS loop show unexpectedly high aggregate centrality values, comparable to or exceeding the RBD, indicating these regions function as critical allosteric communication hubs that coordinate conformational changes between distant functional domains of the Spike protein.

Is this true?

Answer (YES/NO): NO